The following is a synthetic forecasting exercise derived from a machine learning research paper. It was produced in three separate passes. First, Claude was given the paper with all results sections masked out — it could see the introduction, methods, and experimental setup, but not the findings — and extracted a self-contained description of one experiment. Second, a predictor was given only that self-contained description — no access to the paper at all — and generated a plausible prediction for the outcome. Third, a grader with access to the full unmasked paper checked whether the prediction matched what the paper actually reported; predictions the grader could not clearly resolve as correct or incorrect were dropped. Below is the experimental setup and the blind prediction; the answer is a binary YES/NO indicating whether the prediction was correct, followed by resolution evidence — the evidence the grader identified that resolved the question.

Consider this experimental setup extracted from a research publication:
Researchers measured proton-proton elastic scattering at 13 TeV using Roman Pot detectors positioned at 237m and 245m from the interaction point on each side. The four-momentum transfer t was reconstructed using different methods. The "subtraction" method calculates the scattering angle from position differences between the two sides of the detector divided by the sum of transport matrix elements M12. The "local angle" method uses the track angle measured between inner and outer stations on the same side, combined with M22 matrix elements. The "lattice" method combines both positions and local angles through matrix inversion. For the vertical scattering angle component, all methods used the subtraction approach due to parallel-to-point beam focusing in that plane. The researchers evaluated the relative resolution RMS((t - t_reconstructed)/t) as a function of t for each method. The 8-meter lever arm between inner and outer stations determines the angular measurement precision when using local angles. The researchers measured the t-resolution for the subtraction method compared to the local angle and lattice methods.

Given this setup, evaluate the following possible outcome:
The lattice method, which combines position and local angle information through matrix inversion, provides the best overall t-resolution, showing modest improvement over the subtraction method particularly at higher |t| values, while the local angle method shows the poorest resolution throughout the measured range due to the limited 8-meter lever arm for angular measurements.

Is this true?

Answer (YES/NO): NO